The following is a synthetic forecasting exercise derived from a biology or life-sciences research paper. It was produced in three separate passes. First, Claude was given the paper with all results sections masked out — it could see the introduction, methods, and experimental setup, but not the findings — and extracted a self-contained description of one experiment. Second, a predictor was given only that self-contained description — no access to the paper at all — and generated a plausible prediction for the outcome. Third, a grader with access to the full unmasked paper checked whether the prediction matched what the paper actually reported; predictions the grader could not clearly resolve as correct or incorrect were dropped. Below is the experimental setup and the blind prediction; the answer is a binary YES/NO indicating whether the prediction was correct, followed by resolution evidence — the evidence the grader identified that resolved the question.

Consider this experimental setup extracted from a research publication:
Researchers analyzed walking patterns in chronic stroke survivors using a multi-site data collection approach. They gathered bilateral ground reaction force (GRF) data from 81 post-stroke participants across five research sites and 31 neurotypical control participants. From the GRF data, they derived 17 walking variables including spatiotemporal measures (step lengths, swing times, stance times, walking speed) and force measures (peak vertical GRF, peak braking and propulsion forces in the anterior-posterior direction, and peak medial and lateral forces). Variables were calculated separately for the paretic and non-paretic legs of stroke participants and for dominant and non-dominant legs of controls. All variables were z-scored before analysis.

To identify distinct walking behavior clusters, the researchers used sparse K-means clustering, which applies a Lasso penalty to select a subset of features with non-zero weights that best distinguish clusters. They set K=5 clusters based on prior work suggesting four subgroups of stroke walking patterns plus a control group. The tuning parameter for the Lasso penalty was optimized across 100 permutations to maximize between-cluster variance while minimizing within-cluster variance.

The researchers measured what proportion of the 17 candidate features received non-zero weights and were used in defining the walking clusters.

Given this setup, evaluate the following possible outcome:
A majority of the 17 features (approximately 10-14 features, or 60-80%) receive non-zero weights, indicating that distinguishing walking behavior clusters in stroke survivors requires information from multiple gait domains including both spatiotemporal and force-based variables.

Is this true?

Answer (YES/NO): NO